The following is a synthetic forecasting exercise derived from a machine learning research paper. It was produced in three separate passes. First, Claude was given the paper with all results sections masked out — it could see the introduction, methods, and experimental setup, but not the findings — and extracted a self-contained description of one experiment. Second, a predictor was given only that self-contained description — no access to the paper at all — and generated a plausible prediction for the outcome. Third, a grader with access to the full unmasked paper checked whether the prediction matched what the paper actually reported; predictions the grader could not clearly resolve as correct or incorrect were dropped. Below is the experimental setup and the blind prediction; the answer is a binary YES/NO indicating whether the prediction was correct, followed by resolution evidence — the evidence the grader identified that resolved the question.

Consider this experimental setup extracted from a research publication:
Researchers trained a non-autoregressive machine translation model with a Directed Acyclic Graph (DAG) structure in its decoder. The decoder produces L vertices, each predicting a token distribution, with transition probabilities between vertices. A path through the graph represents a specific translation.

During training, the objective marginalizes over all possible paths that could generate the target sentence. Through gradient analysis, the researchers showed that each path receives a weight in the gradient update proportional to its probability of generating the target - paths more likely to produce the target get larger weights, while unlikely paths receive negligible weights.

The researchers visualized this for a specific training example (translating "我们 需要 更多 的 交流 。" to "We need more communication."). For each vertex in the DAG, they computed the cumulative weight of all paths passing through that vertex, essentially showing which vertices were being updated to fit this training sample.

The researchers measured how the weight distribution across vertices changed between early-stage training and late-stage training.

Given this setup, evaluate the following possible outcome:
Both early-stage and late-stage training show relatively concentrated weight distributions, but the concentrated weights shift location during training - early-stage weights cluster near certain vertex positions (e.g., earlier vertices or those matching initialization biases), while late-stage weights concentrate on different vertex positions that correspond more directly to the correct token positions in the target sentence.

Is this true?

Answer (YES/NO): NO